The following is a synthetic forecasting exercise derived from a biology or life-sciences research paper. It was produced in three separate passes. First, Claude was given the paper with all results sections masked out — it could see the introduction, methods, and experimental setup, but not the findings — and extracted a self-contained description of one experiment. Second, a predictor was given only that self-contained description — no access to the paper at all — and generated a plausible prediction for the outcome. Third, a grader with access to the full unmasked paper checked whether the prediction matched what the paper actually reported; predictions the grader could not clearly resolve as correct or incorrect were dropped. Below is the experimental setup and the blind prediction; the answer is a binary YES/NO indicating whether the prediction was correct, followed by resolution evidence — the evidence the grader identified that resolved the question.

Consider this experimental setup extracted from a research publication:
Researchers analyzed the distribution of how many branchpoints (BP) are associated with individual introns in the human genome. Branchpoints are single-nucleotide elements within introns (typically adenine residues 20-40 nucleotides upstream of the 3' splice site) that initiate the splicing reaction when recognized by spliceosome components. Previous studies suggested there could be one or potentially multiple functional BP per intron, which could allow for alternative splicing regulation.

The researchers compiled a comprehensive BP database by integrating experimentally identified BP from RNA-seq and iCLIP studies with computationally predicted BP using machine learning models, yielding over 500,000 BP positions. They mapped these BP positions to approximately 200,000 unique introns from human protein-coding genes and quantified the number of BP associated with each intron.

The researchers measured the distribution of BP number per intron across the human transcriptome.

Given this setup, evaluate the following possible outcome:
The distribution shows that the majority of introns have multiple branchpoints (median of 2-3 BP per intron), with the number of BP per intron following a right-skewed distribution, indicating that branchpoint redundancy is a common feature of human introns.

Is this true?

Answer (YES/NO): YES